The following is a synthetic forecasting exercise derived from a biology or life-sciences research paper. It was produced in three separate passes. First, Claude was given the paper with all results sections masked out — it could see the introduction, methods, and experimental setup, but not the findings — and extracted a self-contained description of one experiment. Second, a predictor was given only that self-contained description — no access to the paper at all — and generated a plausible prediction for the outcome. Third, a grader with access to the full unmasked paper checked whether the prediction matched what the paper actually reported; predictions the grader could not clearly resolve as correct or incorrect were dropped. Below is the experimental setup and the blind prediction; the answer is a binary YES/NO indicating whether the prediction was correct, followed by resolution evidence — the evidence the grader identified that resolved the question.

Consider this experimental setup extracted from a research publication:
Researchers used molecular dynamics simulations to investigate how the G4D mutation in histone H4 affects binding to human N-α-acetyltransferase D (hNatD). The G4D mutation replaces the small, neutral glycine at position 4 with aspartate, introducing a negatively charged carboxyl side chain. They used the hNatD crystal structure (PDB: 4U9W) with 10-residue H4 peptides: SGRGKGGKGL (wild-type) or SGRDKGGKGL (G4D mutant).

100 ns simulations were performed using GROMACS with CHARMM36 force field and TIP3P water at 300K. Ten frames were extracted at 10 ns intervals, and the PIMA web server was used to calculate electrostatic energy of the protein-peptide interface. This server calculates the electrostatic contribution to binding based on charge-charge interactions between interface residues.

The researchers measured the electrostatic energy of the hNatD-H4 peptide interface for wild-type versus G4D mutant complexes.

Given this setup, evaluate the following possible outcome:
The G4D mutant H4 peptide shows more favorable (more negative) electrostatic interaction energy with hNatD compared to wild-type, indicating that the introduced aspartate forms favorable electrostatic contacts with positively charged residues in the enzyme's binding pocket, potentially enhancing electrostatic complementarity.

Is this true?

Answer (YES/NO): NO